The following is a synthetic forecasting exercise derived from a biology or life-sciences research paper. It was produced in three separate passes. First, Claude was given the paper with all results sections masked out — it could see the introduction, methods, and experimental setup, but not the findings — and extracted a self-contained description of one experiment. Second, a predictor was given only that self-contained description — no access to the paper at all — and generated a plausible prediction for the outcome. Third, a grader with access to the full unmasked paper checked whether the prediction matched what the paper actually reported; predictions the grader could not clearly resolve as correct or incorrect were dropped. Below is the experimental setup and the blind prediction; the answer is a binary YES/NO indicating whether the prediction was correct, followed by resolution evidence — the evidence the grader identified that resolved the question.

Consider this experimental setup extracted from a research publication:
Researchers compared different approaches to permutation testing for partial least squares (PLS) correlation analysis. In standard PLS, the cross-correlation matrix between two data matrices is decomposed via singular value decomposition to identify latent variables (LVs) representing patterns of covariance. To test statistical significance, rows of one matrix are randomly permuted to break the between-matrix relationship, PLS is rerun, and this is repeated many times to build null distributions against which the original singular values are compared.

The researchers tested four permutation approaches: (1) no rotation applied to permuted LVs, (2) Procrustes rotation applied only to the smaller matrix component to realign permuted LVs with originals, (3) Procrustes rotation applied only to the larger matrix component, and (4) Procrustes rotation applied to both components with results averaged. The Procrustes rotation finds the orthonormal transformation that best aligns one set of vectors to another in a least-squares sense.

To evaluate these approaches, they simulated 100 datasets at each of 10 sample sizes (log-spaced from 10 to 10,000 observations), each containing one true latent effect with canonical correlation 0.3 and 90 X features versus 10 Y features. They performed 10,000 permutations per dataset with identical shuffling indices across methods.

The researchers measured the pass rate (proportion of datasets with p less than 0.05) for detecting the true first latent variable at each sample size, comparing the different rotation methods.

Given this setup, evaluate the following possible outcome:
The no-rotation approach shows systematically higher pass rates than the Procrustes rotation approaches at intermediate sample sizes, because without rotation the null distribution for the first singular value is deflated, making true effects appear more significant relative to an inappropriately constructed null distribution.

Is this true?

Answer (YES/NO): NO